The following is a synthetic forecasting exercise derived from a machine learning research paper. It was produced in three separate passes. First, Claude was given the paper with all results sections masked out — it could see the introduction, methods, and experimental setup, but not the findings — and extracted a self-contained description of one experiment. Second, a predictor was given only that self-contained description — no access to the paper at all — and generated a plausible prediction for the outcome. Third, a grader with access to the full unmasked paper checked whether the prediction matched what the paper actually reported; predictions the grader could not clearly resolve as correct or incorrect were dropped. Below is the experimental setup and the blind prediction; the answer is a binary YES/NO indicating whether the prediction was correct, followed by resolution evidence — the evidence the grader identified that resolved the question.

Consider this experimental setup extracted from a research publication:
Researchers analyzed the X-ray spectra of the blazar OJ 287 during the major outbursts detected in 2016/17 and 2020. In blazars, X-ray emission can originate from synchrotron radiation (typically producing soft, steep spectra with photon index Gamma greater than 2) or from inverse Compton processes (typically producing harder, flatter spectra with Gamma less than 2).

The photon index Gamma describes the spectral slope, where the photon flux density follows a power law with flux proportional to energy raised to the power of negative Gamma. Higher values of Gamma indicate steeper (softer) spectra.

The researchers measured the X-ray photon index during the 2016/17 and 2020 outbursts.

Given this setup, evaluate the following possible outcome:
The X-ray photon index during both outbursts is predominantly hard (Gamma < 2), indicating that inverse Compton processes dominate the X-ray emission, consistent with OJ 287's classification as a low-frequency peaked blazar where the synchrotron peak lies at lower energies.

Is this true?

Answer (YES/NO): NO